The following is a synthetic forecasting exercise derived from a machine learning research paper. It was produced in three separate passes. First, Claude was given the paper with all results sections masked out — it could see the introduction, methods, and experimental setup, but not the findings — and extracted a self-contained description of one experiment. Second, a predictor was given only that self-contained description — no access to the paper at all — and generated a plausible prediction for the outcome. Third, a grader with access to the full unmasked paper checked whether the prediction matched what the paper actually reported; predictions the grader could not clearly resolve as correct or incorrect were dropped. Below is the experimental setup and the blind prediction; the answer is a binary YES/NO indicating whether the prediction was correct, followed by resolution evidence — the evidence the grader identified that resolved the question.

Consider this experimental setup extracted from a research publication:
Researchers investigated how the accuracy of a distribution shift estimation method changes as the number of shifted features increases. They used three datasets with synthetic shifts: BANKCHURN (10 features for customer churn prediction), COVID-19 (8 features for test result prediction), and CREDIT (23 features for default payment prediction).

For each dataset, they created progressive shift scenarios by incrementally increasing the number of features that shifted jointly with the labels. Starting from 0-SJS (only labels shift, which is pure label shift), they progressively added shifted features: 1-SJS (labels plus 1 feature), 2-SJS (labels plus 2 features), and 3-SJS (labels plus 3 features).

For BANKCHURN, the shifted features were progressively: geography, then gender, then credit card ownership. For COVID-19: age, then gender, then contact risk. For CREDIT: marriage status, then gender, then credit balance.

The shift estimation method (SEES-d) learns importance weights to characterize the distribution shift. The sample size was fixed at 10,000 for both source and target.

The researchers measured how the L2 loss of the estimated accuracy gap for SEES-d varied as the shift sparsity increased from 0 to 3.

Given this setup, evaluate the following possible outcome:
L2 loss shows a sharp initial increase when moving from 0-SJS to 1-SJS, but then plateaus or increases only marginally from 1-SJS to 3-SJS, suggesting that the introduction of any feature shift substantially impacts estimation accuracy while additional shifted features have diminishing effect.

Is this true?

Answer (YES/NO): NO